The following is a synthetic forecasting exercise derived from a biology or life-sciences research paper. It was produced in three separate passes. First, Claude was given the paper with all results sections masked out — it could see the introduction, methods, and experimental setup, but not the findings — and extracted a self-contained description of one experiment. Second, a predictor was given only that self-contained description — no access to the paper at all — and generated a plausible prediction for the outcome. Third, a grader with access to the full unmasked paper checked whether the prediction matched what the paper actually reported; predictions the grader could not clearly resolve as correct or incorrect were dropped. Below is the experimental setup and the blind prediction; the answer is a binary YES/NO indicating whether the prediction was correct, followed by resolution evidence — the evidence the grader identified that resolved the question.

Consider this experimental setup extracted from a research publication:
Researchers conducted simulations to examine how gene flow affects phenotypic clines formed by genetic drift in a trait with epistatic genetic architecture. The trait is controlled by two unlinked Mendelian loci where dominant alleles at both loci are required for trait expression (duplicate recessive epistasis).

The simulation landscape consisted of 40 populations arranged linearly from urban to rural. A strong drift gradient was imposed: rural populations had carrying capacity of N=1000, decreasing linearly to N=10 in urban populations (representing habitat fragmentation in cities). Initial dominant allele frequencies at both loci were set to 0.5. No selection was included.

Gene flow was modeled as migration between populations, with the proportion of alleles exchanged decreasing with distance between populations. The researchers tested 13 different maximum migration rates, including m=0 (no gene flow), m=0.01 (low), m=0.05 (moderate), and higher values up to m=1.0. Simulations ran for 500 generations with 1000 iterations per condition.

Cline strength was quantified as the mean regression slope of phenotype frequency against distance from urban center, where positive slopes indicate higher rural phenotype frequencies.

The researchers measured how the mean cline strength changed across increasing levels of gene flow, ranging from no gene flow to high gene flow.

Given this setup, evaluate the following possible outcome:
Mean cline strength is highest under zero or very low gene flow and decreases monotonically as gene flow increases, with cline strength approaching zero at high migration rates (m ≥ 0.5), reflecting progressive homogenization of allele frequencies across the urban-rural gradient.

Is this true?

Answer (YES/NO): YES